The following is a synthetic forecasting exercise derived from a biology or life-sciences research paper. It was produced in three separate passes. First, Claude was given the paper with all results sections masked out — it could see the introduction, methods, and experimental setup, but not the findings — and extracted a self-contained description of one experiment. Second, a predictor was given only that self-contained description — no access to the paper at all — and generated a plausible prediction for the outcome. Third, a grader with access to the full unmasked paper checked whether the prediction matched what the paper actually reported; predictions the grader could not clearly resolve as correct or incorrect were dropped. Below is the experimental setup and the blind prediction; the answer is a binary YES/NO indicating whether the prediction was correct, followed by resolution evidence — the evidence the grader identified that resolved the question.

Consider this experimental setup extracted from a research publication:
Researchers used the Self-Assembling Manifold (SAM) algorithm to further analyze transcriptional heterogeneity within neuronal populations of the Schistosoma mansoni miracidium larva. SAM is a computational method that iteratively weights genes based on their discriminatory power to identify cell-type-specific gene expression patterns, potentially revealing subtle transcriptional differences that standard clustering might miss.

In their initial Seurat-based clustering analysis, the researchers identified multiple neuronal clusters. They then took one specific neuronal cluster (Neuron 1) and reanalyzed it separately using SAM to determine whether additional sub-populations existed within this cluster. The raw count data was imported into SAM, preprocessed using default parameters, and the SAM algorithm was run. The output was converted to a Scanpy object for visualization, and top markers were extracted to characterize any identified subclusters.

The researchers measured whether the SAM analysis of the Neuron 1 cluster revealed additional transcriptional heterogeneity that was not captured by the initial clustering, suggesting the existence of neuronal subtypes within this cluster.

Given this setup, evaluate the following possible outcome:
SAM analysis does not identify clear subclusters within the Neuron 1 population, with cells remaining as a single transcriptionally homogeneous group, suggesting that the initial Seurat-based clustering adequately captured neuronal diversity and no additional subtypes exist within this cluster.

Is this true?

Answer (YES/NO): NO